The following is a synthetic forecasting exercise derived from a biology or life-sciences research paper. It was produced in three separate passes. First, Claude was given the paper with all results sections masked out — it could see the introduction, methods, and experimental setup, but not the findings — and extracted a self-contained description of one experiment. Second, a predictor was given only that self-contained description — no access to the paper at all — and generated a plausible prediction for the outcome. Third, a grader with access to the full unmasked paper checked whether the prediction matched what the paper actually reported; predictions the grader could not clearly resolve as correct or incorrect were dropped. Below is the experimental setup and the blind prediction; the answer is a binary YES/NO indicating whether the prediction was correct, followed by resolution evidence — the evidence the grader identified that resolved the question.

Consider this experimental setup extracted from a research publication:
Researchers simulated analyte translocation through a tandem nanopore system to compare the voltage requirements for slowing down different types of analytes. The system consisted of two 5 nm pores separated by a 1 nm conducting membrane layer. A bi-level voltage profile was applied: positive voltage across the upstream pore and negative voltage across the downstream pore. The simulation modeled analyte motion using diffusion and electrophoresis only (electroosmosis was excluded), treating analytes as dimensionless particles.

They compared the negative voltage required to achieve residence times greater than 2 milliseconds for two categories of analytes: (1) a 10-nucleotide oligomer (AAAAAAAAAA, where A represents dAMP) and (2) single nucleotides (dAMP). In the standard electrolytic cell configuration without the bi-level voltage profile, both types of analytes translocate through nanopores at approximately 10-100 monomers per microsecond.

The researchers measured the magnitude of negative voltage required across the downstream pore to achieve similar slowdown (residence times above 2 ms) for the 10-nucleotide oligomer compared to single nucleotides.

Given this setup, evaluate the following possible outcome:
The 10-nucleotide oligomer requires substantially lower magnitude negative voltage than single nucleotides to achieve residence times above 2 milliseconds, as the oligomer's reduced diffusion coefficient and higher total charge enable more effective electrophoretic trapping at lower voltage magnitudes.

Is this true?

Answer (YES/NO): YES